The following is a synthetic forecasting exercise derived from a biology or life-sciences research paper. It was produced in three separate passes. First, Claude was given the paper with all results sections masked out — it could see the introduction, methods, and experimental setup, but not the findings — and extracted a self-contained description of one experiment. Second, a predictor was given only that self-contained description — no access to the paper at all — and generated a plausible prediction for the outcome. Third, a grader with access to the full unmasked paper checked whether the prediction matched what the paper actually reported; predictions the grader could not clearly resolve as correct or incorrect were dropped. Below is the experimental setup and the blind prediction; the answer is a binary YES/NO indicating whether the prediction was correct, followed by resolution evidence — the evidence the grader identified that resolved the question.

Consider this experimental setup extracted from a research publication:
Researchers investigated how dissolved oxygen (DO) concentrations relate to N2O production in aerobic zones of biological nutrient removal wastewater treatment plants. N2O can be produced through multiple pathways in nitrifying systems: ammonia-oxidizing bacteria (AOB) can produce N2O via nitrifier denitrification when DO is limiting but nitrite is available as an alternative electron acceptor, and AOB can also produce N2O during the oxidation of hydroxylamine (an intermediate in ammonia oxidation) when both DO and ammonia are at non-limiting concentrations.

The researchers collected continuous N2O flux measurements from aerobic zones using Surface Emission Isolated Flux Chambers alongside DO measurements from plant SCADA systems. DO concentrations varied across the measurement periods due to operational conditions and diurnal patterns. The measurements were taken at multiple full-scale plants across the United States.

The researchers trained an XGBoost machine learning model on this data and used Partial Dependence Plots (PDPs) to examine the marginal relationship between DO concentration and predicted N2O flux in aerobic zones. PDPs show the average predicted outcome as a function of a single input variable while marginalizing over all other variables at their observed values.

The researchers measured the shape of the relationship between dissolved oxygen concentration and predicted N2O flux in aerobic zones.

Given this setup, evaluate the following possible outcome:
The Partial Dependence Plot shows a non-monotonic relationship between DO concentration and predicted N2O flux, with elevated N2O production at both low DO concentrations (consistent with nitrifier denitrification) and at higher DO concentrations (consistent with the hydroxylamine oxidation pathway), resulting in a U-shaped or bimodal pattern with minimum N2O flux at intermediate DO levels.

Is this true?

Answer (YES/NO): NO